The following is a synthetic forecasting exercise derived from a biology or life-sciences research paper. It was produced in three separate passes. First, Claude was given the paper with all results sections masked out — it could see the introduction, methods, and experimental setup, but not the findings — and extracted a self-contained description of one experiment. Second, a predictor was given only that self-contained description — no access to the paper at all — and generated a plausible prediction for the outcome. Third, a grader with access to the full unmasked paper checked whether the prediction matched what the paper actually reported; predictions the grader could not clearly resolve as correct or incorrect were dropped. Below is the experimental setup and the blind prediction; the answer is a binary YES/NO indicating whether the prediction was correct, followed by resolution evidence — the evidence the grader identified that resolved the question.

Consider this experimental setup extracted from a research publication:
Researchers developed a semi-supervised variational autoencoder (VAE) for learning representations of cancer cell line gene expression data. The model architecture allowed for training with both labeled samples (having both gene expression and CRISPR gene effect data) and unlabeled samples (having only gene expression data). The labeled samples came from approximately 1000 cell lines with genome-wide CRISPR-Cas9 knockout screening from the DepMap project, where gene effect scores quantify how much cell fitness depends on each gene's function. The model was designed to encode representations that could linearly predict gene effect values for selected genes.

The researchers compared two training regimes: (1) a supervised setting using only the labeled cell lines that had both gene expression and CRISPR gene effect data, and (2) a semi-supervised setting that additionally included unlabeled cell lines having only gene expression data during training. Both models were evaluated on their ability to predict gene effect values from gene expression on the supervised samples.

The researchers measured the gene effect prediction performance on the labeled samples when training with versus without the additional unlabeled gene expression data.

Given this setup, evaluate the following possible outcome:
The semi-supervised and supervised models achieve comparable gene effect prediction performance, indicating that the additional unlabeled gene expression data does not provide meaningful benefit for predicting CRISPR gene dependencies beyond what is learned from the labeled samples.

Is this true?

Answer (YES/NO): NO